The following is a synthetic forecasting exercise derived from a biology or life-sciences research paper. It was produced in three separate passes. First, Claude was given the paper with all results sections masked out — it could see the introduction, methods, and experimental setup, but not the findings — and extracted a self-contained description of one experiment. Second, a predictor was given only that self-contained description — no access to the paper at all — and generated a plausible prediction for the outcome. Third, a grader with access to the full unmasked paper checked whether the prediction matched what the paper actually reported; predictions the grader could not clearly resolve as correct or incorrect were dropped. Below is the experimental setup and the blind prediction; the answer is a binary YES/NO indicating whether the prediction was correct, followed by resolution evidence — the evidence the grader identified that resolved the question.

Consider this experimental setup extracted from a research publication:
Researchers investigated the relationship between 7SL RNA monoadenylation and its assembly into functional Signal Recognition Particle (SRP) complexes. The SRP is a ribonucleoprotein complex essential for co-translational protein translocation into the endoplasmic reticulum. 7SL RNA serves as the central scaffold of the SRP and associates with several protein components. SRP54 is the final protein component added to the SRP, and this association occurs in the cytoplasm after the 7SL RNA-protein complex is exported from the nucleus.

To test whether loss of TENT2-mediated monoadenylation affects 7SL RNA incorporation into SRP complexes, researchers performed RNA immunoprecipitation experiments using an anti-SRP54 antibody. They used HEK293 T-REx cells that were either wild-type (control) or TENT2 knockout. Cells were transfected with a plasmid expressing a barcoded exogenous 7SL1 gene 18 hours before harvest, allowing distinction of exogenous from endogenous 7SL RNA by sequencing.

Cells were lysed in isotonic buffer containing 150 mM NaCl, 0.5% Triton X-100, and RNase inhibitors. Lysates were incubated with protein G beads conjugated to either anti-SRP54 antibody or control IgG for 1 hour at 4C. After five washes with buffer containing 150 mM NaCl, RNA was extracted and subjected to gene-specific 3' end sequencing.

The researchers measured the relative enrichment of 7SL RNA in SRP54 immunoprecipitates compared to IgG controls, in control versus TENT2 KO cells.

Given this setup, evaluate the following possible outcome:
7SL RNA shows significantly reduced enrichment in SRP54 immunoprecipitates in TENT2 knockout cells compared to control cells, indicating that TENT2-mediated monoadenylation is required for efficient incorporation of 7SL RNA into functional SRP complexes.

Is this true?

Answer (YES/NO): NO